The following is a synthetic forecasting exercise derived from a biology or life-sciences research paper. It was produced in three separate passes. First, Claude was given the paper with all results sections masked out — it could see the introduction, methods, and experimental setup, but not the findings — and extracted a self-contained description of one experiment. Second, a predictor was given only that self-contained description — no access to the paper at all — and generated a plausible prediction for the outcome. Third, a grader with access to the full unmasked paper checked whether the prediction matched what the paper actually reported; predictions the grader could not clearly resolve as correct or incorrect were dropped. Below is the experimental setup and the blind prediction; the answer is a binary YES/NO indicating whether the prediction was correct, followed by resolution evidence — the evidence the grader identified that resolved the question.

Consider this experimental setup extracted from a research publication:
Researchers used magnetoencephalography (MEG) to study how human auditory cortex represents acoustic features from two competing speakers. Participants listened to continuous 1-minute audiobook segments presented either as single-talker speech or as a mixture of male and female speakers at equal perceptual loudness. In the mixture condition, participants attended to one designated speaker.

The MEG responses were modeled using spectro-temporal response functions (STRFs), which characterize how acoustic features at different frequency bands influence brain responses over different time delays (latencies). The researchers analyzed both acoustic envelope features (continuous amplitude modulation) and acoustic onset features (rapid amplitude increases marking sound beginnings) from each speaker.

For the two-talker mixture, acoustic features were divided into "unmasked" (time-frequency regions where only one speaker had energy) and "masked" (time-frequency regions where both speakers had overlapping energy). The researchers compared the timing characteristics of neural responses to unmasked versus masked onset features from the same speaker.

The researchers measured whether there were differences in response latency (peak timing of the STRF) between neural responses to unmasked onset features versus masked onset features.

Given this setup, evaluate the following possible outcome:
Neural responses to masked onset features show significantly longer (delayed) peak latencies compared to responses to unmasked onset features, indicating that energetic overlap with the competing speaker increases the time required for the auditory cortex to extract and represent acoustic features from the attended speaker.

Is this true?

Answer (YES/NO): YES